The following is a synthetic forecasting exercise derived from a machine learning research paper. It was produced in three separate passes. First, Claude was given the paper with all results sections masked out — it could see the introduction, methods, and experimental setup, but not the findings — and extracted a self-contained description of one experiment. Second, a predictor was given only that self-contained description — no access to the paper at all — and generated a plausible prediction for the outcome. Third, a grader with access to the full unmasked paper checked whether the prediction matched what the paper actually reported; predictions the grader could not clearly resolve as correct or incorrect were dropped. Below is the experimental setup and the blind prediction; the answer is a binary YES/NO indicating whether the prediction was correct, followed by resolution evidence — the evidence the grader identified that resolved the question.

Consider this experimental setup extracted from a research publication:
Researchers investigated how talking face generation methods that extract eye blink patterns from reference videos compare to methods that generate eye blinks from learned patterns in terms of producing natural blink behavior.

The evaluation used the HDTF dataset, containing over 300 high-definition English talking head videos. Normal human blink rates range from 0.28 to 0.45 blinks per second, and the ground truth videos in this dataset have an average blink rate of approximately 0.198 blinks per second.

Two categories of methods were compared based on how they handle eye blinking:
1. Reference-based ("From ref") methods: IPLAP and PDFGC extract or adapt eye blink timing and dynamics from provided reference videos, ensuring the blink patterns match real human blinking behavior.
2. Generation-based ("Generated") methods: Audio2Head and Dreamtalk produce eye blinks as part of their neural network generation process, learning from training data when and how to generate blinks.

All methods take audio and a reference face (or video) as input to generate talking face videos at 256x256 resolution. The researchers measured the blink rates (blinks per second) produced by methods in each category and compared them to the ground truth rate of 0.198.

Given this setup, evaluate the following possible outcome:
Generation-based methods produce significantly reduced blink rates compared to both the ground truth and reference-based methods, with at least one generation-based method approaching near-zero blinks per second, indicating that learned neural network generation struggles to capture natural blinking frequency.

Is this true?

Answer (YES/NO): YES